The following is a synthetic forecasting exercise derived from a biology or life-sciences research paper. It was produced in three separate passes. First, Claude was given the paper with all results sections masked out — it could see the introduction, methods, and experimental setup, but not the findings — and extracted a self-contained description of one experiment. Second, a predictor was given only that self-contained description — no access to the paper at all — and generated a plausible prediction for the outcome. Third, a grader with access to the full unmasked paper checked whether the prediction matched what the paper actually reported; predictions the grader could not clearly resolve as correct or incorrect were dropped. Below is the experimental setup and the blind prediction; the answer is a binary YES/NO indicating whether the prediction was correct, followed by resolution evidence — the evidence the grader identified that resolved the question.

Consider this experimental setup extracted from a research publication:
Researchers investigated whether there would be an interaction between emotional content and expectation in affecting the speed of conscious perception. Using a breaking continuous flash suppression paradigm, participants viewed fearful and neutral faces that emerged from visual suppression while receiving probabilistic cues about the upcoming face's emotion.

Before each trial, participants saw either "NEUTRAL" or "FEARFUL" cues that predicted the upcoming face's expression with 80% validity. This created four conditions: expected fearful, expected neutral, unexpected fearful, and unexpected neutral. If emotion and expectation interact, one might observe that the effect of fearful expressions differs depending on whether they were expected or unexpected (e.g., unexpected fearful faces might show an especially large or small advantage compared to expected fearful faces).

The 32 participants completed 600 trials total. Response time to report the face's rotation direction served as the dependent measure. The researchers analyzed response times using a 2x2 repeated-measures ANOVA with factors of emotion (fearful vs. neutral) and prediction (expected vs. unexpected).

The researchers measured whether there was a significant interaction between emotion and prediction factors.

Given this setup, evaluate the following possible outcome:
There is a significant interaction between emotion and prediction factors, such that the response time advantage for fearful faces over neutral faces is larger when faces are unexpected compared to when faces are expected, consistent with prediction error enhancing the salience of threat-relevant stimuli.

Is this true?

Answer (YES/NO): NO